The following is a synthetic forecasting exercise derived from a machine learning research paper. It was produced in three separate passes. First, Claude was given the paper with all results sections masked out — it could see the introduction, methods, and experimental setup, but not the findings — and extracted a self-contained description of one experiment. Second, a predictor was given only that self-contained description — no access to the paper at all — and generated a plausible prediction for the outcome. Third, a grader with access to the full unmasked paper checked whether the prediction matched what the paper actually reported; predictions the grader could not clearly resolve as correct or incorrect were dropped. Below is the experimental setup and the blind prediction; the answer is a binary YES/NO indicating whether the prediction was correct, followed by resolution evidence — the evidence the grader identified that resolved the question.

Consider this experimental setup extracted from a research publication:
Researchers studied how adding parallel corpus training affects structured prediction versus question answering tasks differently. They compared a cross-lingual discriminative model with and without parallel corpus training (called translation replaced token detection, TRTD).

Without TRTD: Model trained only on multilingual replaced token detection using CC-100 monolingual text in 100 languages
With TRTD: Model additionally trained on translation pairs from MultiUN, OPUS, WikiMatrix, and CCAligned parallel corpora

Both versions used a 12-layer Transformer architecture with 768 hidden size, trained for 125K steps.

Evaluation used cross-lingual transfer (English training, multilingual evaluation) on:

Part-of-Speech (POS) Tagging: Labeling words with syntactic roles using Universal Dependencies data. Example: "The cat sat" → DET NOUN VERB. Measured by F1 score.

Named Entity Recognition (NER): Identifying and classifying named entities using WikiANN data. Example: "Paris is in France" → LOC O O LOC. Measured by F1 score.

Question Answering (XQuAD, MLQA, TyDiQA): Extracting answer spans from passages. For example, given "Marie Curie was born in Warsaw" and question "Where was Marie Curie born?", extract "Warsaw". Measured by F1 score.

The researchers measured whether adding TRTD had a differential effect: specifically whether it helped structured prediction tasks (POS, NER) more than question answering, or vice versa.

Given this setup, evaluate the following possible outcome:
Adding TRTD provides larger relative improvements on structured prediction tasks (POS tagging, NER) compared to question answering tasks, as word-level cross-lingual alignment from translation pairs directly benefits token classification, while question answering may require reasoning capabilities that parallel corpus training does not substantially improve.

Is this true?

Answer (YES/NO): NO